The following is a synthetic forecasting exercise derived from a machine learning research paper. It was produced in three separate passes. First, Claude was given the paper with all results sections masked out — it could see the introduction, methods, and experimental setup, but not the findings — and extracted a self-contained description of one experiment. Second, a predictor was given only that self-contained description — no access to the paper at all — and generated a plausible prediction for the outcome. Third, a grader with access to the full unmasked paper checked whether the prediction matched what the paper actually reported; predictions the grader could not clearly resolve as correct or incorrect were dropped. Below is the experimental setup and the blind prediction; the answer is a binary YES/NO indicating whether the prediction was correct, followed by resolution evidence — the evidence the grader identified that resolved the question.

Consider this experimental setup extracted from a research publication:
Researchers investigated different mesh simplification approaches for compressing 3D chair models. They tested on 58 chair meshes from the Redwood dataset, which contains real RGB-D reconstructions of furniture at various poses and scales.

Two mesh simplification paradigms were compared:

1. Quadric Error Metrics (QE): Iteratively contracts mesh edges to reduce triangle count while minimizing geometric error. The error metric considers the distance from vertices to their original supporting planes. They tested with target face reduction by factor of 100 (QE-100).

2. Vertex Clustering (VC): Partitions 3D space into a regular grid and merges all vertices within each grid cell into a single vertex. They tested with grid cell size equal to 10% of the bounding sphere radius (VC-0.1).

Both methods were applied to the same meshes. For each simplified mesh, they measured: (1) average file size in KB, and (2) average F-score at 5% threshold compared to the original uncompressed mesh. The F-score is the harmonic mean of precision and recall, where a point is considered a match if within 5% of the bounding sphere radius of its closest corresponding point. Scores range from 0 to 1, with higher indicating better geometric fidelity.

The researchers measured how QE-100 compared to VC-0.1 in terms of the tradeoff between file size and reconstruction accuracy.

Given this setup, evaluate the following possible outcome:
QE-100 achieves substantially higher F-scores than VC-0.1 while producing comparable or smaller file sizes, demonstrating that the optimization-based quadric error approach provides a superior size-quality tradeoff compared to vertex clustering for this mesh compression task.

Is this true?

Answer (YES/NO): NO